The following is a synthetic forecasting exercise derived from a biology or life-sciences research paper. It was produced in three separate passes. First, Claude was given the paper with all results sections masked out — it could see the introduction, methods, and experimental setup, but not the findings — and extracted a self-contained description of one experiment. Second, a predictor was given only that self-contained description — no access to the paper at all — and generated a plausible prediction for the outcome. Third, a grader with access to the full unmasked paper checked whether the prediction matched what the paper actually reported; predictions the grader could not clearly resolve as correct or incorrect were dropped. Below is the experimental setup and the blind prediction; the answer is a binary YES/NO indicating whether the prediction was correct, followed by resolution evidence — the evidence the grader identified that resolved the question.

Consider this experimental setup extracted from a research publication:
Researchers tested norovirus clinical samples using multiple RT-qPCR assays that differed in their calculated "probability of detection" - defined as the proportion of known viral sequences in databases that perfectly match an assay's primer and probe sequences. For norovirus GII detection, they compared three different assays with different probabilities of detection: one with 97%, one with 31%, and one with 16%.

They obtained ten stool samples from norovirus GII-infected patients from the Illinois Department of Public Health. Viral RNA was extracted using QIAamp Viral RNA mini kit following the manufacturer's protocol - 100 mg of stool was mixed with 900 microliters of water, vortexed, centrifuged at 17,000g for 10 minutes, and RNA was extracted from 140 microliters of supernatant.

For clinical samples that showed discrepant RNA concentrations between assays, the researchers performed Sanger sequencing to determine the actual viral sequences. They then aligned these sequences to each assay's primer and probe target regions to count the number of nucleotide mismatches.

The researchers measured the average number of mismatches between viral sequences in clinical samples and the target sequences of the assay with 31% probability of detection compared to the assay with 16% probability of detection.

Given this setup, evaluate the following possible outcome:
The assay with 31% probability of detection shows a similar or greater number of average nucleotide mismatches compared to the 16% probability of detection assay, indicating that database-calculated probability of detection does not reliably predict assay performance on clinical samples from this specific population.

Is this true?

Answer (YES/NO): NO